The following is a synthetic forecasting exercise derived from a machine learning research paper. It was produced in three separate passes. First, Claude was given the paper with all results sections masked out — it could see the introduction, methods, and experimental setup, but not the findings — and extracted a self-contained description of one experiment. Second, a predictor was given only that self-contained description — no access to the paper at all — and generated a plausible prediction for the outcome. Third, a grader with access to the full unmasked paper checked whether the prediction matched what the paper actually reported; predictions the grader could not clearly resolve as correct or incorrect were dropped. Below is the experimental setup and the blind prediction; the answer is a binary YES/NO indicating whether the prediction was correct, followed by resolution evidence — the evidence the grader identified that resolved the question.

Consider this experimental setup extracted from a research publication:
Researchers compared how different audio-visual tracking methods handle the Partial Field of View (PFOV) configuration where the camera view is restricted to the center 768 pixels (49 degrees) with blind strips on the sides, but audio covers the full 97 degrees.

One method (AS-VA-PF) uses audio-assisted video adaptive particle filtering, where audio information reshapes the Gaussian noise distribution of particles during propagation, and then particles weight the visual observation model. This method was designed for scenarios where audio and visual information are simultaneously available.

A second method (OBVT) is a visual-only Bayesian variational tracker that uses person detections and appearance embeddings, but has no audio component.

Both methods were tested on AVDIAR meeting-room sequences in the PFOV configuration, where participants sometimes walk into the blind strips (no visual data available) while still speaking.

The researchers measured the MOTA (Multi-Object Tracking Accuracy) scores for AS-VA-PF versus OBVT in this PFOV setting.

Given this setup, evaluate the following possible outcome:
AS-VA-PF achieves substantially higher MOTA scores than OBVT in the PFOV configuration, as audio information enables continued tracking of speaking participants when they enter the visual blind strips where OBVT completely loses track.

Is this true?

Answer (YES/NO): NO